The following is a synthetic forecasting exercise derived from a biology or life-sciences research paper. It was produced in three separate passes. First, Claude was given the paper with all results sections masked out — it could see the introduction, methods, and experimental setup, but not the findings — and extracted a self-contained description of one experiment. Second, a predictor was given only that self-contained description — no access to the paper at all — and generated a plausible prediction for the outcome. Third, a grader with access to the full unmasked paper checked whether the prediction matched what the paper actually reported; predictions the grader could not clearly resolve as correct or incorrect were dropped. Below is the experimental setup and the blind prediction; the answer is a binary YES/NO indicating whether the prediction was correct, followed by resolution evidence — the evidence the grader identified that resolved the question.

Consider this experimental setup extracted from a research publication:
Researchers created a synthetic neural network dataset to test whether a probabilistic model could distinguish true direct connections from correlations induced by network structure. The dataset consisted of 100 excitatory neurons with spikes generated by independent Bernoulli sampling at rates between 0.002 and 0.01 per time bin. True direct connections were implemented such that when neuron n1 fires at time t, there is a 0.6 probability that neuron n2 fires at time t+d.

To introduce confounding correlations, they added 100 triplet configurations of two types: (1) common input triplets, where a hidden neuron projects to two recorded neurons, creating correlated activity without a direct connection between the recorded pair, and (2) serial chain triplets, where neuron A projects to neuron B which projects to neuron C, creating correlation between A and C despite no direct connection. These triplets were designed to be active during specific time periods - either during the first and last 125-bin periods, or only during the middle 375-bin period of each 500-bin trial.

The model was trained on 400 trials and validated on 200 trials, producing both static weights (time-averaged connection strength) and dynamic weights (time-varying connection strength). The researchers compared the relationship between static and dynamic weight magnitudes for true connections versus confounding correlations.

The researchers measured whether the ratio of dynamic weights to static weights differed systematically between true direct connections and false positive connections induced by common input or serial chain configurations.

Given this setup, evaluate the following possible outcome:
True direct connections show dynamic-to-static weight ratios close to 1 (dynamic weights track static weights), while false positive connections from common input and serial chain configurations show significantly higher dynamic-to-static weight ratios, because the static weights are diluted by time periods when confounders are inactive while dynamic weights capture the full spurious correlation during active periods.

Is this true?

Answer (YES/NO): NO